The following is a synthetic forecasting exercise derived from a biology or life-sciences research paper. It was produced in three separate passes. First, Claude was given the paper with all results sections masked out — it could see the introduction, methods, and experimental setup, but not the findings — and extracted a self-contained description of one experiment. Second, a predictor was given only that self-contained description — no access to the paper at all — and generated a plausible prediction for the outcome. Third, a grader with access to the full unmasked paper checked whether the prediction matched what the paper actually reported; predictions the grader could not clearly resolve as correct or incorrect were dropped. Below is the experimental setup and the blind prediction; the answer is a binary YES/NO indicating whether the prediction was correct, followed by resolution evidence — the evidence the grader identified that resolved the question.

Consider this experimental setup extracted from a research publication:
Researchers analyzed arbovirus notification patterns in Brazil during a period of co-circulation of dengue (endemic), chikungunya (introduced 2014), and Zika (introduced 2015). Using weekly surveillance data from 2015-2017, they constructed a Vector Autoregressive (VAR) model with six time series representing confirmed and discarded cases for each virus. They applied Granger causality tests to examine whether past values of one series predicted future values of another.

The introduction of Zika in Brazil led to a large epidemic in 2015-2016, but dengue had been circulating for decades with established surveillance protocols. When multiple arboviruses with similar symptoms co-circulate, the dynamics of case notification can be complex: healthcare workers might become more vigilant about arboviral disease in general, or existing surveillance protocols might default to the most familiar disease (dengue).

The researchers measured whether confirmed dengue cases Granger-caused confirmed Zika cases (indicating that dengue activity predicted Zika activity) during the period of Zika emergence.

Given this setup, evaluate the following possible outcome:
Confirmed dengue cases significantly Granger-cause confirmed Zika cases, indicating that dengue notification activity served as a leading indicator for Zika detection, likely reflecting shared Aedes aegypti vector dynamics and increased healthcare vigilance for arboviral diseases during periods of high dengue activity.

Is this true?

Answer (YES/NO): YES